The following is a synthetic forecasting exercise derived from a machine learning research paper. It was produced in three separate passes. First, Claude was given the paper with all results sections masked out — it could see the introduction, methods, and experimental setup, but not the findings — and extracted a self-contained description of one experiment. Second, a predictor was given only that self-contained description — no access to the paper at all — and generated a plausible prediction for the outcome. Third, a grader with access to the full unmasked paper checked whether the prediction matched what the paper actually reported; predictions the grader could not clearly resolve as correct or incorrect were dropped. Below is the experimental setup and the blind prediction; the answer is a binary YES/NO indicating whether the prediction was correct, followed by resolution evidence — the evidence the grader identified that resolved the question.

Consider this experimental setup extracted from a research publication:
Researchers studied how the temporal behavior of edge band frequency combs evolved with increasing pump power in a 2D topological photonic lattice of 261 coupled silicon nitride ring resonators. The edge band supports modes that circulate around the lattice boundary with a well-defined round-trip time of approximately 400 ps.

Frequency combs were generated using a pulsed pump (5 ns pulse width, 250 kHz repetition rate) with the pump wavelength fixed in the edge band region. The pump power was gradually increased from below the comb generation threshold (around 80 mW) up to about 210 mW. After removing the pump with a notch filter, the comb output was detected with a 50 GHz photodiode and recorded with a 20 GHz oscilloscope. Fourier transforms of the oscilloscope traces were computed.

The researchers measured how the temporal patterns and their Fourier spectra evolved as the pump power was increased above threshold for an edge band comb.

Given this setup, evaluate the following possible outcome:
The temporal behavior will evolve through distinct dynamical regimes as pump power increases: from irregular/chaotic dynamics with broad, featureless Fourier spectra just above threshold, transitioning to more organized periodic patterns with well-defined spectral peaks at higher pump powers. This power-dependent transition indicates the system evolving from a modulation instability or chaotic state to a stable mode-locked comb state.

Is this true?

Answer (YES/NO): NO